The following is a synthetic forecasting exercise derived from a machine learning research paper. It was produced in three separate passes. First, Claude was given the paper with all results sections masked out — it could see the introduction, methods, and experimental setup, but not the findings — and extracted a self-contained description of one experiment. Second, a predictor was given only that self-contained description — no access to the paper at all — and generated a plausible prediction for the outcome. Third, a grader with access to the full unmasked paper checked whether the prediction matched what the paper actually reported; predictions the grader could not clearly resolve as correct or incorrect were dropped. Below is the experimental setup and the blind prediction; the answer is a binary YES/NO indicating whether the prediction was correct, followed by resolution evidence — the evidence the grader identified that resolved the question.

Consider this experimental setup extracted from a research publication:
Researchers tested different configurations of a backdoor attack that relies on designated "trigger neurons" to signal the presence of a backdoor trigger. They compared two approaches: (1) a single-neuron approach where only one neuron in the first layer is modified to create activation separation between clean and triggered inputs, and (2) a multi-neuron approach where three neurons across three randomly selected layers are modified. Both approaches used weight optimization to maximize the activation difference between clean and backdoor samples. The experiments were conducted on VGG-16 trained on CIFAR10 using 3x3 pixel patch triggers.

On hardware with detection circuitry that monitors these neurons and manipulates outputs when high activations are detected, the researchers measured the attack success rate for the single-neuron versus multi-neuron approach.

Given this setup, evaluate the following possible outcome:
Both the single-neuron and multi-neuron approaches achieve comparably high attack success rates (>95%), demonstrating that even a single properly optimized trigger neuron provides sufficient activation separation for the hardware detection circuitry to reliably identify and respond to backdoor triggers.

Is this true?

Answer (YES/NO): NO